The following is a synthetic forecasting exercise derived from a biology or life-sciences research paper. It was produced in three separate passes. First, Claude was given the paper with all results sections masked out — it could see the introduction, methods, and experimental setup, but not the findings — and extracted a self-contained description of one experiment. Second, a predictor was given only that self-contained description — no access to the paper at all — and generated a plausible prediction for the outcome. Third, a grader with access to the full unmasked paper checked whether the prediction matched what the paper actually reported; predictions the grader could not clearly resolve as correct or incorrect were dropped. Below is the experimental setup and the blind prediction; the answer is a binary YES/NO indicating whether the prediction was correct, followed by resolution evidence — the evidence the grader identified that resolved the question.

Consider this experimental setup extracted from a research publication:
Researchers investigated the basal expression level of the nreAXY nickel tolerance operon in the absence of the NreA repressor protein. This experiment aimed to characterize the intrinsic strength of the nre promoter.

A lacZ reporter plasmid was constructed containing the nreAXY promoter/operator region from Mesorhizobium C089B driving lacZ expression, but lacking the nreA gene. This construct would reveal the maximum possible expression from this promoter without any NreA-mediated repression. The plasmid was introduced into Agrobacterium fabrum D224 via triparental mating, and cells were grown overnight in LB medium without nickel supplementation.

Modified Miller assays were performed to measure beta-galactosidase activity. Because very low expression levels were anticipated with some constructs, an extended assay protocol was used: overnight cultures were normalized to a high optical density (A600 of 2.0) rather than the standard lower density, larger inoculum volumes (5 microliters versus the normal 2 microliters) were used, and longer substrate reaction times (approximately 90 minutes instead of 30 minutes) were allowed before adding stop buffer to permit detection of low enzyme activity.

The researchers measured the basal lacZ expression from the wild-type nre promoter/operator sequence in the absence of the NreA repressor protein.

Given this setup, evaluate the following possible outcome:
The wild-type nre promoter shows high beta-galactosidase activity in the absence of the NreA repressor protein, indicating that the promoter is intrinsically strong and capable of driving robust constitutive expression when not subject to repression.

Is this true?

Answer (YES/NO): YES